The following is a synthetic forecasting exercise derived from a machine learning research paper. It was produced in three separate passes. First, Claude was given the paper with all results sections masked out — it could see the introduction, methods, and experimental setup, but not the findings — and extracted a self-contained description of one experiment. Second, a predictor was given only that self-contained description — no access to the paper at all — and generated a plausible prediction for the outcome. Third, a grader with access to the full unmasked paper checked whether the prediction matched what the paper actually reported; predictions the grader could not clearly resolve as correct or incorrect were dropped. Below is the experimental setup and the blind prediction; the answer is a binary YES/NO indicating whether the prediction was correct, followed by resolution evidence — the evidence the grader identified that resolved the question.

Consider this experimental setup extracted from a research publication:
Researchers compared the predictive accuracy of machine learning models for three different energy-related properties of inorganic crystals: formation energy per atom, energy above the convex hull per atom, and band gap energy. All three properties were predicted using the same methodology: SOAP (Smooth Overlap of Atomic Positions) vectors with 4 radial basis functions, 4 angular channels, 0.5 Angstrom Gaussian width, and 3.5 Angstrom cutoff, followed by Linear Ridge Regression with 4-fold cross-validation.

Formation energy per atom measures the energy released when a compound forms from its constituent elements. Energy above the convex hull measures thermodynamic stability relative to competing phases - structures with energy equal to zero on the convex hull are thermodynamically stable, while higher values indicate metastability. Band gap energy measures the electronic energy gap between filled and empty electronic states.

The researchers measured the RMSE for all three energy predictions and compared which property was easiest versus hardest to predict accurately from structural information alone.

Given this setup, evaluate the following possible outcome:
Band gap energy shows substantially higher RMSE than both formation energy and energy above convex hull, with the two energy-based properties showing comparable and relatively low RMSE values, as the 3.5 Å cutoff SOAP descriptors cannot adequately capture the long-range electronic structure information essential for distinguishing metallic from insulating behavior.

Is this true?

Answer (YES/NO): NO